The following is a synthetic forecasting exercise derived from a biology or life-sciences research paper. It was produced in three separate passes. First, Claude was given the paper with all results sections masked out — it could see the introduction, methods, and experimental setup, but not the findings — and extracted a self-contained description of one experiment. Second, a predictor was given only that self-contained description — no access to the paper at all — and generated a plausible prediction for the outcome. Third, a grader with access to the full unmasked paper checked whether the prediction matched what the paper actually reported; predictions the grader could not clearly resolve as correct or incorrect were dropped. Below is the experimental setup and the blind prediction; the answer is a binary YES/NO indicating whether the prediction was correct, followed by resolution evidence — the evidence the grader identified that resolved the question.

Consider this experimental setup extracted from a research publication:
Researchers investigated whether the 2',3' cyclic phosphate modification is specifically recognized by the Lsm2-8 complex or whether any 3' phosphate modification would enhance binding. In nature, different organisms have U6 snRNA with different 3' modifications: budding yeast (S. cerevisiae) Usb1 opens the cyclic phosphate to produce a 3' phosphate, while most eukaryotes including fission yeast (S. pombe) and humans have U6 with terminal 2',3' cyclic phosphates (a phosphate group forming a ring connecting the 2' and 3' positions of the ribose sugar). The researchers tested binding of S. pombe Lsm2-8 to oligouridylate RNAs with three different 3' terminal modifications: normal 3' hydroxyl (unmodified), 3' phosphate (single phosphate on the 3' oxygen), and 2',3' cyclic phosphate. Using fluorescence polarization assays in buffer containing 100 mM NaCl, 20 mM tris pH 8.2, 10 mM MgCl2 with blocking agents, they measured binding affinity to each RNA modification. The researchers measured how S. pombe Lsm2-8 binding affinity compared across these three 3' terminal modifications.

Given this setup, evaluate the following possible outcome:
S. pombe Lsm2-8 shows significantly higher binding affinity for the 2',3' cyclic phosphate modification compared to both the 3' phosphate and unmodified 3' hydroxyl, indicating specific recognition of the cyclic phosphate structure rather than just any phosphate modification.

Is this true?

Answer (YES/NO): YES